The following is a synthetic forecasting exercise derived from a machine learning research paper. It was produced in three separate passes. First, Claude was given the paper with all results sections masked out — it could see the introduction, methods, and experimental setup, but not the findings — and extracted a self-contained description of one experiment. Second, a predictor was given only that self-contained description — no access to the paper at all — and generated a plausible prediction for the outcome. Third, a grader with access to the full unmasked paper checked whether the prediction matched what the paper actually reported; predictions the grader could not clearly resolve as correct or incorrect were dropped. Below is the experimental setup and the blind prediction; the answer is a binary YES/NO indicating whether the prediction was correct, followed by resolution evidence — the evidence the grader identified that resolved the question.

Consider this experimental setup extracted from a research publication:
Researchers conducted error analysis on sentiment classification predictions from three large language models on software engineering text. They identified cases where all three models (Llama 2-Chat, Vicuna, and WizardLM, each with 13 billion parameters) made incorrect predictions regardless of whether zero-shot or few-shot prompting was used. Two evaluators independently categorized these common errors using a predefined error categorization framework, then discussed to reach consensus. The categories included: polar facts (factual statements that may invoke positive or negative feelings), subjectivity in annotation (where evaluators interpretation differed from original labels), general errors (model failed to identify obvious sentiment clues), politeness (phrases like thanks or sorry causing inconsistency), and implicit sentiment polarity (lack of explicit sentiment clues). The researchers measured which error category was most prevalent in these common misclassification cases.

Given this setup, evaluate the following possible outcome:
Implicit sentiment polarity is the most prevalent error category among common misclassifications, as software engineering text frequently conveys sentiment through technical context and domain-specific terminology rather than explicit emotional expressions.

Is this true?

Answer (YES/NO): NO